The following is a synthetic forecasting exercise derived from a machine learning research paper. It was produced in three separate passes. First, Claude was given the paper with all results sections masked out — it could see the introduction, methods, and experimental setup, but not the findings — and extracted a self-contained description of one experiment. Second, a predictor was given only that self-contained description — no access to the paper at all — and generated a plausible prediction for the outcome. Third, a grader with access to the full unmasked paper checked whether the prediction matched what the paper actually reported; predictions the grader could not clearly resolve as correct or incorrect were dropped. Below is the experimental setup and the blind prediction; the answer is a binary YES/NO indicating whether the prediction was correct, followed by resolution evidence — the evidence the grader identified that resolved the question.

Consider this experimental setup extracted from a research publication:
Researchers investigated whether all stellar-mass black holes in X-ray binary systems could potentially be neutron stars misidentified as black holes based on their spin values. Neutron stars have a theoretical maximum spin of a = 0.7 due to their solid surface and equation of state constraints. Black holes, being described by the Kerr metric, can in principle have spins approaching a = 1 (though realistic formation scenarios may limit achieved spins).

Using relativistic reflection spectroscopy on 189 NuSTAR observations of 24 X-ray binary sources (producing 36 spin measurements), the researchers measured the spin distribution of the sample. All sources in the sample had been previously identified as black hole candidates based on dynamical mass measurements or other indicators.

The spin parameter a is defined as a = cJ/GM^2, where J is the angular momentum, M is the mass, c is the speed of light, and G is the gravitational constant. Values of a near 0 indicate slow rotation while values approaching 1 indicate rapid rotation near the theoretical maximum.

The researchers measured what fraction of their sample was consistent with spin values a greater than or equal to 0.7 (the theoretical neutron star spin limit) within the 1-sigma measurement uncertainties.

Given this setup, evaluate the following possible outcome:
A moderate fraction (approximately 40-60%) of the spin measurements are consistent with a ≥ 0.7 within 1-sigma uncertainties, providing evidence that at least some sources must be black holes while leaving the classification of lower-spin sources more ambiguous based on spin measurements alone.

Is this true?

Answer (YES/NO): NO